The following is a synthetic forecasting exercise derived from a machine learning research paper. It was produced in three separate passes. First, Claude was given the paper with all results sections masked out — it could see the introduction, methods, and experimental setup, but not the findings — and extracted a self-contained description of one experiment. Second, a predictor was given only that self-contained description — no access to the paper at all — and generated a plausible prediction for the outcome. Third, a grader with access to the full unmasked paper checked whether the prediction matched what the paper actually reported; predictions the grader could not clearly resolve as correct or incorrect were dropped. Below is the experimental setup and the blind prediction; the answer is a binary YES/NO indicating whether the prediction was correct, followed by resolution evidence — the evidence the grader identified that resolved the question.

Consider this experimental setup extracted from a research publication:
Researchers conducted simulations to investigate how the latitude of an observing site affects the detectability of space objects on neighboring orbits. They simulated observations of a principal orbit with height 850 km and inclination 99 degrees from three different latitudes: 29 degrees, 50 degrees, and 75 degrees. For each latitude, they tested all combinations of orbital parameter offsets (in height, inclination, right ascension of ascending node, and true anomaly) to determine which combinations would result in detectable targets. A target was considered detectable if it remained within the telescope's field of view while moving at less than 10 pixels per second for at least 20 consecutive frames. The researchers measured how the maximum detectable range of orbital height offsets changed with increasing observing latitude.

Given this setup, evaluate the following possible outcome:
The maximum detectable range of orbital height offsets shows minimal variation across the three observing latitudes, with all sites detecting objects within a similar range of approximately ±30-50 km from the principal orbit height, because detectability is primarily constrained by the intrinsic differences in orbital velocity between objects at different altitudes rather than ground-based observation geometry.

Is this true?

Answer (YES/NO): NO